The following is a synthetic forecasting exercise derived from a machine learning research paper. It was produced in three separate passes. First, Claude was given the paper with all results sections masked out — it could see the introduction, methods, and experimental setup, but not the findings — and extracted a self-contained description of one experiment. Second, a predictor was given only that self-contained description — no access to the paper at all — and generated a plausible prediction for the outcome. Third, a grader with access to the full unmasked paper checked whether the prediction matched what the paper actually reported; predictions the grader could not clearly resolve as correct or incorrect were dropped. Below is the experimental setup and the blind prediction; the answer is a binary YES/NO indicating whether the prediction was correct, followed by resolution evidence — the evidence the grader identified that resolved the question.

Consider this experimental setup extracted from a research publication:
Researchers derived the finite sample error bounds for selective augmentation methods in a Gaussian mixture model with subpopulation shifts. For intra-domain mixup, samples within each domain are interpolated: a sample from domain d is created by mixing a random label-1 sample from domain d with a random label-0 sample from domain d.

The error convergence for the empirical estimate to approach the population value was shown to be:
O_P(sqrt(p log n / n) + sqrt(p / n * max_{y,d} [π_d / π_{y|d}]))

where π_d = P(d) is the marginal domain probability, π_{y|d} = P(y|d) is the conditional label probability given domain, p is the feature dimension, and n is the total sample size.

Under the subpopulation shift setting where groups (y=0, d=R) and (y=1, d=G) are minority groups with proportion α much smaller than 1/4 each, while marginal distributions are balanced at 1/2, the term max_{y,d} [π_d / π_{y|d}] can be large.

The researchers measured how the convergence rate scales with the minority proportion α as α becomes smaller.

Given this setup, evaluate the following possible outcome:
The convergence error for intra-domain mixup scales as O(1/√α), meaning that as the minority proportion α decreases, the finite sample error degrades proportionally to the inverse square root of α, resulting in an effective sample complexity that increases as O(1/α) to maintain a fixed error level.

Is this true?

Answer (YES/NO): YES